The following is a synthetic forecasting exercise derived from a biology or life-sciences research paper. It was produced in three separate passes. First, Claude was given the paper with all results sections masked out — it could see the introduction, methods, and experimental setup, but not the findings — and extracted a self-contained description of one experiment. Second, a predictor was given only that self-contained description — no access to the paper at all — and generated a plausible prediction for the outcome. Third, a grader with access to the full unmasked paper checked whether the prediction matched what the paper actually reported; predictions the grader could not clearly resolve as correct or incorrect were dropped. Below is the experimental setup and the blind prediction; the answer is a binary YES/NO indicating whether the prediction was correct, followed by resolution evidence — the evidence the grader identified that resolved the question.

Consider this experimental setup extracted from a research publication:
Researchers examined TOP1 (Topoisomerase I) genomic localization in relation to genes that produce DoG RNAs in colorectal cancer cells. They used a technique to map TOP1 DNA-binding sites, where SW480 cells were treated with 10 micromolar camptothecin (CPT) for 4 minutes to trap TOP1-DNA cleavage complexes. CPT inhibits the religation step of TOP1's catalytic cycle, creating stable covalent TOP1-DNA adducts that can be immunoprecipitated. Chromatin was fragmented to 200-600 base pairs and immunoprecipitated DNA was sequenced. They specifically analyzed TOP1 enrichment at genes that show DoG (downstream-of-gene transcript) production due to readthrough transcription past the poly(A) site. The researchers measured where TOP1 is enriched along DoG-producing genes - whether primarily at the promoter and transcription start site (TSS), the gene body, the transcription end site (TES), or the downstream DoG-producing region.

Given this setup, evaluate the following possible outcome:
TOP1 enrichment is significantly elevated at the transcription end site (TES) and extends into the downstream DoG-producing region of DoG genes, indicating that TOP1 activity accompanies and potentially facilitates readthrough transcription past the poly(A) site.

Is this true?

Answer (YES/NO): NO